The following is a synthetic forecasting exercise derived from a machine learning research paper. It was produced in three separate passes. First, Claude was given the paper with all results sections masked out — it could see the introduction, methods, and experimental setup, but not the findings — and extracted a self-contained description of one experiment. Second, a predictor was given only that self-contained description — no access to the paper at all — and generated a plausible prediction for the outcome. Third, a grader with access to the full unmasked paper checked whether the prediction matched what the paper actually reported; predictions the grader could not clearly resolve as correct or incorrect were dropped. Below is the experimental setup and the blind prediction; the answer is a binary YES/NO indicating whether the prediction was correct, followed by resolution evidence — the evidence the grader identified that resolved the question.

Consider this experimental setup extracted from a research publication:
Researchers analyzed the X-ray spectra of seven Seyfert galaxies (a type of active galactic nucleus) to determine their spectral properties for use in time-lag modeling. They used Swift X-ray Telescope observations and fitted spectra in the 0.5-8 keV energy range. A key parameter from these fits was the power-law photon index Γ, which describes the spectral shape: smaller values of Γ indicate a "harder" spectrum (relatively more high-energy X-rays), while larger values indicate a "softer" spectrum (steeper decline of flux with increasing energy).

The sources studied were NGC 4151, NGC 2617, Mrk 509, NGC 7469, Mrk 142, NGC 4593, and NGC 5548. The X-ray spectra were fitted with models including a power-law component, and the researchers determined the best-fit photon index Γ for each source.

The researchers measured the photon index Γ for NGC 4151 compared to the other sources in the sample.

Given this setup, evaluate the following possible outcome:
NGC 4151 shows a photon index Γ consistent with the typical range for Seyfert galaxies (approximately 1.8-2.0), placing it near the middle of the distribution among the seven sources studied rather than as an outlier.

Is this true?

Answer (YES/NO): NO